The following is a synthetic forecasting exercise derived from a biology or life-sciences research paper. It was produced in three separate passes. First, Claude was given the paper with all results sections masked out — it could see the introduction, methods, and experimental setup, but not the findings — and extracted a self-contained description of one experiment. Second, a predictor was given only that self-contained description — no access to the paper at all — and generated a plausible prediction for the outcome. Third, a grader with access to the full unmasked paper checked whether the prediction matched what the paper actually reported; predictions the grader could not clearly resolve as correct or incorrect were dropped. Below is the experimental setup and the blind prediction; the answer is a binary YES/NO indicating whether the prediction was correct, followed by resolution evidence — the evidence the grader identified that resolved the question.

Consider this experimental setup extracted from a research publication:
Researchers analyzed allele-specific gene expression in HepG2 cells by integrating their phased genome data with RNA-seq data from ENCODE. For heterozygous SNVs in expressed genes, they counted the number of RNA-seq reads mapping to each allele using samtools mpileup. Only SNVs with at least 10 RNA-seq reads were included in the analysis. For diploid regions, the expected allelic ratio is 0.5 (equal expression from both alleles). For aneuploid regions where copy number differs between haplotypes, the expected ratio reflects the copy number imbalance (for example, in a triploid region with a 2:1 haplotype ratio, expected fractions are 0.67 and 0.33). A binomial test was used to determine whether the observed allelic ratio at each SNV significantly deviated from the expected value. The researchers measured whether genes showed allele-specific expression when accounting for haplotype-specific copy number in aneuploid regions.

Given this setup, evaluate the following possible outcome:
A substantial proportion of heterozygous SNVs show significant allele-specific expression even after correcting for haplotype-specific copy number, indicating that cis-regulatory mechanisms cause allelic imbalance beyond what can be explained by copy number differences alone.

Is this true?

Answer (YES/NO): YES